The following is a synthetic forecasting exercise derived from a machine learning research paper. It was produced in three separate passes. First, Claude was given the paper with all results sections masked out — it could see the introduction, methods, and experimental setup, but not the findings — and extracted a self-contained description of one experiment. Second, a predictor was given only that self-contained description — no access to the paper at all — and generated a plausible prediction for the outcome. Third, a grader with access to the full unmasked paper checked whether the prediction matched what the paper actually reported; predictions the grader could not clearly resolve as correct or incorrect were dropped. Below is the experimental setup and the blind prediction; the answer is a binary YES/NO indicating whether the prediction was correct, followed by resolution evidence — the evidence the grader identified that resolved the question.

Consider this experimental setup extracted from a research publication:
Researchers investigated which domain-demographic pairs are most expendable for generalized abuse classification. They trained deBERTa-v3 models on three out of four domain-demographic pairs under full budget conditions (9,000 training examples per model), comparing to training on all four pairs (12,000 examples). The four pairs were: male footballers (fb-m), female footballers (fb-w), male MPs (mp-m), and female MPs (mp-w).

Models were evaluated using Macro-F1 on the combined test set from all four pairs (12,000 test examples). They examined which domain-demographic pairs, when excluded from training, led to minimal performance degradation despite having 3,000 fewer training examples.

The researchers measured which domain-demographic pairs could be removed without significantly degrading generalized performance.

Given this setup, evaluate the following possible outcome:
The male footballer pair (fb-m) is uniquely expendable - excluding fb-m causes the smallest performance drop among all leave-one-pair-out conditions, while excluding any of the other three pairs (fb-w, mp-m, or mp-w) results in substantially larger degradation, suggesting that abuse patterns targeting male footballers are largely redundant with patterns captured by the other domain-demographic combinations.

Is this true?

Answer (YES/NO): NO